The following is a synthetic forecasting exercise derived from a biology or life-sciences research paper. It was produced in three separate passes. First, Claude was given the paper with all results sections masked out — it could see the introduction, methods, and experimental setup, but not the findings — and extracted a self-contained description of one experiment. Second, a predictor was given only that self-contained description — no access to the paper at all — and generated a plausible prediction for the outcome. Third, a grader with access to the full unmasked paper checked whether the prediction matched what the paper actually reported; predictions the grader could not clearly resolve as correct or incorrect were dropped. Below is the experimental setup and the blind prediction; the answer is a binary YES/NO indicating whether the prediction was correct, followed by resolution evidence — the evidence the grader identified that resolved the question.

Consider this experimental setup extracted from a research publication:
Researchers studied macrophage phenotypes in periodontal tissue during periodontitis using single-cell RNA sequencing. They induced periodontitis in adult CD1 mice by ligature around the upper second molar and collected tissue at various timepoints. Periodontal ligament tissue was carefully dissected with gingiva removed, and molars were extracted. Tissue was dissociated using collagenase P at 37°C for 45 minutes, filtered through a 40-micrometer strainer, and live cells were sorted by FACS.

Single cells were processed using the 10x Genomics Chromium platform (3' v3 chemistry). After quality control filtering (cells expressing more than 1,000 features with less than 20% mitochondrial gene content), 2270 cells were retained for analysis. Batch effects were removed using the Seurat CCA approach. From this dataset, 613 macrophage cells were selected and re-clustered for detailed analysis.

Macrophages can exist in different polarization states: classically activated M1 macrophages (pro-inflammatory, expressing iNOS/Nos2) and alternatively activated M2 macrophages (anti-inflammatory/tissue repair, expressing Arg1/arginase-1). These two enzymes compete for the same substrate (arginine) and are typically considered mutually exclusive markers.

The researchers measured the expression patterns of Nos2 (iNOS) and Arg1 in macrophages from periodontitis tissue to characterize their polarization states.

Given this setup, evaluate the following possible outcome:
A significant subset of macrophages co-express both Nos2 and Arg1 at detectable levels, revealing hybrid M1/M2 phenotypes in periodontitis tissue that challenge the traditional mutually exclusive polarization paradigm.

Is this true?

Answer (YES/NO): YES